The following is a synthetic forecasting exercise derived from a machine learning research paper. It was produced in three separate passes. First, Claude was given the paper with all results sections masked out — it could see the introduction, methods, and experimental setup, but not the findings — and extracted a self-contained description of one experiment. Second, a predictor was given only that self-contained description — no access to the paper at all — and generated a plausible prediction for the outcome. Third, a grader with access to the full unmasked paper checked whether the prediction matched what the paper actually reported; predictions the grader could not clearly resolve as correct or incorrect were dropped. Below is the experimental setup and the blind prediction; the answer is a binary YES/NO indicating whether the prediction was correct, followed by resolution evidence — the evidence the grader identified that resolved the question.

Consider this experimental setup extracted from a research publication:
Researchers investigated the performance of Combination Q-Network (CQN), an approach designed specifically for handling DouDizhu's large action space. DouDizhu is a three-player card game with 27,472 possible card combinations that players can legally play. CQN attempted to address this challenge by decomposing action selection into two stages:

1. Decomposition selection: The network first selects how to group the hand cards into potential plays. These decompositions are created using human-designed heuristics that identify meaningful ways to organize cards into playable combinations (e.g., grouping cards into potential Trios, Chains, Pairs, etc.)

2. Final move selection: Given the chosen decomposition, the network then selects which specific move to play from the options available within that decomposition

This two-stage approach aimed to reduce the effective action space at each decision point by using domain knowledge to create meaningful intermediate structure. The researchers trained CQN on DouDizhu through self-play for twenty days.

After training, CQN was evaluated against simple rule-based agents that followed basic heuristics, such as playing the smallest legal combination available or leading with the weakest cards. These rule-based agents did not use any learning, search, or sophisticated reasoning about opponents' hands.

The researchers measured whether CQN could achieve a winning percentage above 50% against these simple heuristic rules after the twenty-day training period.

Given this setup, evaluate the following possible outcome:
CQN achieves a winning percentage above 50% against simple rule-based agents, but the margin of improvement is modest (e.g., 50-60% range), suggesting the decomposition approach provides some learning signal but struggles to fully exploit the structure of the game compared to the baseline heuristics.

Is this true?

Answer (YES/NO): NO